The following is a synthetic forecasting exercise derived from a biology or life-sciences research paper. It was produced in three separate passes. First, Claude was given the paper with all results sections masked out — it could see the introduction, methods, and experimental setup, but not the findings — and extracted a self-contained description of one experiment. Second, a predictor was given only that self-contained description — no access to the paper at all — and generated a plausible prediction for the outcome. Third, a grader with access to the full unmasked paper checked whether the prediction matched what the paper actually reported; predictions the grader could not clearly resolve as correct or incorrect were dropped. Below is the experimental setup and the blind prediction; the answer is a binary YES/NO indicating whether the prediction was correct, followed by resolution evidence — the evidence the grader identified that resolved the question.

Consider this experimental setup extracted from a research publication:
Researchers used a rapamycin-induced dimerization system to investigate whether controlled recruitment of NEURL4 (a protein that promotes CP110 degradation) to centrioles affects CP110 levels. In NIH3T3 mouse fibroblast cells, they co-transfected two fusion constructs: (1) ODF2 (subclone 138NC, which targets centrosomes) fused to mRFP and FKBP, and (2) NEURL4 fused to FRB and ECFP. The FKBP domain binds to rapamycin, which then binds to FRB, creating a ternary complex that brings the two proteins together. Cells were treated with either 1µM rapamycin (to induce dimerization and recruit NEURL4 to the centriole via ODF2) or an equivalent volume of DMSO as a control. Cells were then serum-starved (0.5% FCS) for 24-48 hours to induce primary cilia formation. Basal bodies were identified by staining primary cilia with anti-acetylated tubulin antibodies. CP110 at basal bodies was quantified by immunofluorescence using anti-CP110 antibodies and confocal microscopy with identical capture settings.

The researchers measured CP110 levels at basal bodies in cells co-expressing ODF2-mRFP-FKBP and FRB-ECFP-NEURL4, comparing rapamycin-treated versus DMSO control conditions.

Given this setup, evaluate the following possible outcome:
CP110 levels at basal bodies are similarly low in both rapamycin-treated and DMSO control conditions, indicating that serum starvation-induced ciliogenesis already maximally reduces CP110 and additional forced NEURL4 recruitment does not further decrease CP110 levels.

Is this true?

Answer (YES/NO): NO